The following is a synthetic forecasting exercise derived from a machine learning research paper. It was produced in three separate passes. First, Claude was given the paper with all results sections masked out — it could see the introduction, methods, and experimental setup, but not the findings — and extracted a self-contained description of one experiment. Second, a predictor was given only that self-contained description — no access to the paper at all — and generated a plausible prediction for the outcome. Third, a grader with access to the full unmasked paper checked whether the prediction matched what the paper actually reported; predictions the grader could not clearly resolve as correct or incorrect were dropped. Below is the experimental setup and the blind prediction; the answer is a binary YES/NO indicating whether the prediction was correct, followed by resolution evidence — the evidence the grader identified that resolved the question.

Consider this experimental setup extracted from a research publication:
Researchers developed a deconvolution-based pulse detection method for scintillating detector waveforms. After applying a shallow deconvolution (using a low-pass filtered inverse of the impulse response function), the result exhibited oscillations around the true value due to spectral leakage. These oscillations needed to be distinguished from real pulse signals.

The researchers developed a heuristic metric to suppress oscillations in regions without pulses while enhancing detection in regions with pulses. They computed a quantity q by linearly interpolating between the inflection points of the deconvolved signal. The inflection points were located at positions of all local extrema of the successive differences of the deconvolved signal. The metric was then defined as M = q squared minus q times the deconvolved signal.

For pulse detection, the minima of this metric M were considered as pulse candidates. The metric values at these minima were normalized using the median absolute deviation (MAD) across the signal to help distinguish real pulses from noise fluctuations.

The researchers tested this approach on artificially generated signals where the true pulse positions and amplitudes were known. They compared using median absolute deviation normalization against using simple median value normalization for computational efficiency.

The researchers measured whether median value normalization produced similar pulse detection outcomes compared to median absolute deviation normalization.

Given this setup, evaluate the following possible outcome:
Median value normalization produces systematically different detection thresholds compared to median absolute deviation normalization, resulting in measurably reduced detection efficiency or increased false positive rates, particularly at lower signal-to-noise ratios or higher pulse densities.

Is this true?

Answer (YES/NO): NO